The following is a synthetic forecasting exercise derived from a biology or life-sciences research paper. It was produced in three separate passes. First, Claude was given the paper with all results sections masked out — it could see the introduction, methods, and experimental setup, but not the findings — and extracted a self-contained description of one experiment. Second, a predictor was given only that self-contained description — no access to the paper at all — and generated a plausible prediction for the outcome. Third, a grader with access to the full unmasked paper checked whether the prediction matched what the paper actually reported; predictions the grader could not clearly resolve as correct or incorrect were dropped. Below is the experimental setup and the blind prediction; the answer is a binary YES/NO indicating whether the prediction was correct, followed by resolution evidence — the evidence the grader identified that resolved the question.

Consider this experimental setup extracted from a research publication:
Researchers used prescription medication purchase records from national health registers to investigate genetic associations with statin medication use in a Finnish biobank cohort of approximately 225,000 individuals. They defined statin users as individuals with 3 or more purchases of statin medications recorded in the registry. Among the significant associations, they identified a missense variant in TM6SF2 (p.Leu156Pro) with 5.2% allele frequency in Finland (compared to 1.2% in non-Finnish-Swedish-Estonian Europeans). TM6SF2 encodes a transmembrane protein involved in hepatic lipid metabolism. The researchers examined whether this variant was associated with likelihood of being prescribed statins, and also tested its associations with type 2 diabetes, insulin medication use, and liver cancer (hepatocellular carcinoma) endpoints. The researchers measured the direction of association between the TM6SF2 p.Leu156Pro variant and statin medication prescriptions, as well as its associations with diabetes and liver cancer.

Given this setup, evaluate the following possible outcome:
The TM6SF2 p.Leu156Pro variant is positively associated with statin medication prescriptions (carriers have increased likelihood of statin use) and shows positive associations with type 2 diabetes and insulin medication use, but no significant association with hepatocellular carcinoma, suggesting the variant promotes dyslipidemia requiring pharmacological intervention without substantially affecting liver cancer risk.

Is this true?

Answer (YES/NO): NO